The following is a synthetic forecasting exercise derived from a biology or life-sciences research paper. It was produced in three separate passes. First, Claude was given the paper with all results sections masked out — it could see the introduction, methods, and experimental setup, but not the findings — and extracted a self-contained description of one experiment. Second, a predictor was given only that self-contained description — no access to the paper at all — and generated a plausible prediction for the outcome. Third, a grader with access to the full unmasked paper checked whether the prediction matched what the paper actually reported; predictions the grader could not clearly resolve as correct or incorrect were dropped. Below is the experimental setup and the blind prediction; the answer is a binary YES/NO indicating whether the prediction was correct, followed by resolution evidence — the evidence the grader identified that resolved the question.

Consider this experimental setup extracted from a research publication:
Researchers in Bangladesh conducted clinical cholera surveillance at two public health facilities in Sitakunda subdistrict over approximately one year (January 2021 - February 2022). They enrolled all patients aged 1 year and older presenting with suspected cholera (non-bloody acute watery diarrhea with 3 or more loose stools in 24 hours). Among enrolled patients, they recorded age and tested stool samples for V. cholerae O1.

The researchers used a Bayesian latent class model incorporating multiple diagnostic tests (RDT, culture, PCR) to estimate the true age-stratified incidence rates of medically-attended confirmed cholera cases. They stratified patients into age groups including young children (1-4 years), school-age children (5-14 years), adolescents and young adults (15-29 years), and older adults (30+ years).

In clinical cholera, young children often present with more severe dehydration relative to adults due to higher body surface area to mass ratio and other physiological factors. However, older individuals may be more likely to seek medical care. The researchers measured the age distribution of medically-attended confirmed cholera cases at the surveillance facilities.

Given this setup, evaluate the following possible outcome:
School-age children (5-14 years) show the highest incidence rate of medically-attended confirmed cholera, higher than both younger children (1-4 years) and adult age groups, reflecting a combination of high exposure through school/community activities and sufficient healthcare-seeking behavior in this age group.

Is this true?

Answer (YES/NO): NO